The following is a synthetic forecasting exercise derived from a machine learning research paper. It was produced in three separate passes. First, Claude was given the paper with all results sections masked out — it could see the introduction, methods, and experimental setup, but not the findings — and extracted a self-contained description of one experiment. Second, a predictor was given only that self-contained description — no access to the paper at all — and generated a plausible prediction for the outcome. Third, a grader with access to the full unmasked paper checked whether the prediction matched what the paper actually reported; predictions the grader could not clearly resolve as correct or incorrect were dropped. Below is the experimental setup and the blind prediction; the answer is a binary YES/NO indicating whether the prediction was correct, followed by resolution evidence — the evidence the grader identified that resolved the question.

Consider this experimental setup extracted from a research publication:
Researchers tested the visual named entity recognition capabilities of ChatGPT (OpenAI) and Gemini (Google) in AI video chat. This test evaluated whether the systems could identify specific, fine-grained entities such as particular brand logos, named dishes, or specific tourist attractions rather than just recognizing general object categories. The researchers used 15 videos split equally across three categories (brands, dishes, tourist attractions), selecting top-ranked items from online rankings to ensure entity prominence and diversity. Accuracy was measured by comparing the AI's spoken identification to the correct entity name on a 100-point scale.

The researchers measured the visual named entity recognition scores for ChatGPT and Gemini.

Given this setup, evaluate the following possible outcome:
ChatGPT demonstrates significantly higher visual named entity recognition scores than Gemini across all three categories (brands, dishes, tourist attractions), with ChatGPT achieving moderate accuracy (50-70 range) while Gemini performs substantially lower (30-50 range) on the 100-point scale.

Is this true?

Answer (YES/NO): NO